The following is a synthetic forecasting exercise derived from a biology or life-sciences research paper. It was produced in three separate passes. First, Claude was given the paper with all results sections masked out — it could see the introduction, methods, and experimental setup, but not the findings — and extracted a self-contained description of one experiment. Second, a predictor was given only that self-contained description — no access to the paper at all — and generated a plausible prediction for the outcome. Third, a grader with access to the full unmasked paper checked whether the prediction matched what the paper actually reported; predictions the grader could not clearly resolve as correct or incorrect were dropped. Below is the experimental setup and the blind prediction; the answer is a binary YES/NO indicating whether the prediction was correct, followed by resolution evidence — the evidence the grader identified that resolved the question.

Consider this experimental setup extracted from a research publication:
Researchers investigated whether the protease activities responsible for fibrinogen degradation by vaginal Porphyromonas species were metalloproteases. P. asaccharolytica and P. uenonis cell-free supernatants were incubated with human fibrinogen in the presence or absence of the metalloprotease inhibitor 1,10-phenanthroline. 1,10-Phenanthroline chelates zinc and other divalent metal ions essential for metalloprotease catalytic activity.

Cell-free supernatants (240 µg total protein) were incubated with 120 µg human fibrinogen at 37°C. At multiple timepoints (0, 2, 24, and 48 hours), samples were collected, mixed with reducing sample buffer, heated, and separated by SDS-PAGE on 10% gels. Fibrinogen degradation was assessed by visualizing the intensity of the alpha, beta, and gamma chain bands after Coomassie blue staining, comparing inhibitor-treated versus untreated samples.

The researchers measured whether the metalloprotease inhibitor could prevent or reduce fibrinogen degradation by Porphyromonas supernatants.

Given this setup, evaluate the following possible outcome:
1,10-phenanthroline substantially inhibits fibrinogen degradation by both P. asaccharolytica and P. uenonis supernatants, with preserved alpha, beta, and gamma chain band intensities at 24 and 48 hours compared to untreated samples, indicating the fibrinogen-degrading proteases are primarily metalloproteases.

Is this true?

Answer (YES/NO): NO